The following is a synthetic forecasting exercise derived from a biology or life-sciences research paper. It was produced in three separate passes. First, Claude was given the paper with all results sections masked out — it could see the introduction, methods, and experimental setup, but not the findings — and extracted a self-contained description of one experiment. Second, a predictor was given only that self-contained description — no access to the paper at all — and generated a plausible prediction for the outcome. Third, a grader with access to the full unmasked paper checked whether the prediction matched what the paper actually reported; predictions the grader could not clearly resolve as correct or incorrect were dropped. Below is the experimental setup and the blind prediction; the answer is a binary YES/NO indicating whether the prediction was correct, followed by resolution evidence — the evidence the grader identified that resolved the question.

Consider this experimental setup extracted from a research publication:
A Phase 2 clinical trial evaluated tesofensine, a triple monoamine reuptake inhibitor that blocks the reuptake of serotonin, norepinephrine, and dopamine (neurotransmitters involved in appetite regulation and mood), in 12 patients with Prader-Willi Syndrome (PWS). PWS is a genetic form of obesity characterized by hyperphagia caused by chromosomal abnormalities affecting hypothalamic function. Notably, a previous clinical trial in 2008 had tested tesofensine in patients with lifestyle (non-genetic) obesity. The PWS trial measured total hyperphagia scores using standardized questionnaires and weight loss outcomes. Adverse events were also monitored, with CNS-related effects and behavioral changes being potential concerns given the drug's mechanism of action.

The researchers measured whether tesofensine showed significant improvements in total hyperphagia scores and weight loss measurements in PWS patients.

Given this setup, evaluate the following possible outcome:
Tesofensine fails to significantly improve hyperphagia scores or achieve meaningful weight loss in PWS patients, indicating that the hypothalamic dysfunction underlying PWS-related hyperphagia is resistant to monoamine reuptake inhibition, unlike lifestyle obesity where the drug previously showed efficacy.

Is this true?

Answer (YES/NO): NO